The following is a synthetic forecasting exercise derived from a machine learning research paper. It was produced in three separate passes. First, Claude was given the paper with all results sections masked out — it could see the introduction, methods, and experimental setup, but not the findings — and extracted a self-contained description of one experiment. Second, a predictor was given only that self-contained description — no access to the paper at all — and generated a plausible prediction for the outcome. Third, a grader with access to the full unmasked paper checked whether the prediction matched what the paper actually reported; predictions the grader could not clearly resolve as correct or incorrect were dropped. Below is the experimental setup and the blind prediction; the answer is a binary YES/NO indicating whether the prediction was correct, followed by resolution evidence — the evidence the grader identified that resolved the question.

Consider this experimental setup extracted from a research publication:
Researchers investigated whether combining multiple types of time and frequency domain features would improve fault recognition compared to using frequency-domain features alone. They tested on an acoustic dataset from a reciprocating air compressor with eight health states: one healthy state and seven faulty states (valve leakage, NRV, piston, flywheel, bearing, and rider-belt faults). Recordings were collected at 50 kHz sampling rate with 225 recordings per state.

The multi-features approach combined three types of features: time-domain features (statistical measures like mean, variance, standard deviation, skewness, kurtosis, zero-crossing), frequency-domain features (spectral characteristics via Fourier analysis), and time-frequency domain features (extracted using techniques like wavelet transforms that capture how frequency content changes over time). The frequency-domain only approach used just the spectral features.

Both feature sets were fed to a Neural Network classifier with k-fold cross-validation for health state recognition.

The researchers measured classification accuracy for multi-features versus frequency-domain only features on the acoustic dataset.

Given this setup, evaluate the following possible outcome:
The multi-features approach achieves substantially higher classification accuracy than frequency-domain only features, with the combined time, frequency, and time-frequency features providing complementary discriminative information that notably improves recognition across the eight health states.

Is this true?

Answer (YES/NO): NO